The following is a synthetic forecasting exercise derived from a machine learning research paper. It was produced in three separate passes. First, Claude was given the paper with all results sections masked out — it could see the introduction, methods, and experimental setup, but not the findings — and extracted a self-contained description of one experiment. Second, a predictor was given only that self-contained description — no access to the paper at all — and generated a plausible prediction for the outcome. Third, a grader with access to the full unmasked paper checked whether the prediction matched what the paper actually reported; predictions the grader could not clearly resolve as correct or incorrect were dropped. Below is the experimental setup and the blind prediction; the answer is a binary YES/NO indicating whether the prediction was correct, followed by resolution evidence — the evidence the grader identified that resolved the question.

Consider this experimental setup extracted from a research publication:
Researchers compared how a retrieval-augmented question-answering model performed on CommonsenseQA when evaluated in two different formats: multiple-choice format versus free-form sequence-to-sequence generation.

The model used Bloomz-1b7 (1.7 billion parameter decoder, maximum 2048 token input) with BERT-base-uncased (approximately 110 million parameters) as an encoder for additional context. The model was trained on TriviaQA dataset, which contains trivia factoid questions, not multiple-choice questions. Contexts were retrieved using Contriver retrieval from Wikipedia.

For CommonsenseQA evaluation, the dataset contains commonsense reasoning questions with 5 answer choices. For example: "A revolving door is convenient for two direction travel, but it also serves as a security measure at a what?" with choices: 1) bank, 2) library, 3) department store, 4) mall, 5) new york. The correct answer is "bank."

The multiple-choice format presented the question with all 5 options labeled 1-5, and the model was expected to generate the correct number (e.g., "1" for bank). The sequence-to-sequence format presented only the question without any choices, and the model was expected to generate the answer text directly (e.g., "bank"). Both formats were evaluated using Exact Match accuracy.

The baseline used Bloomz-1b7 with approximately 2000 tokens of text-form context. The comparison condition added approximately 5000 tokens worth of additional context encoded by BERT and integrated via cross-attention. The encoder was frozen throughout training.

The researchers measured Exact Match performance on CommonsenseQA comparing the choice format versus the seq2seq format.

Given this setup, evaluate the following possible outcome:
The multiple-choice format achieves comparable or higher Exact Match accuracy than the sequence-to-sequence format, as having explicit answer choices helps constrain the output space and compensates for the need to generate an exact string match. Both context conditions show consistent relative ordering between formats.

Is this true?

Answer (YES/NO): YES